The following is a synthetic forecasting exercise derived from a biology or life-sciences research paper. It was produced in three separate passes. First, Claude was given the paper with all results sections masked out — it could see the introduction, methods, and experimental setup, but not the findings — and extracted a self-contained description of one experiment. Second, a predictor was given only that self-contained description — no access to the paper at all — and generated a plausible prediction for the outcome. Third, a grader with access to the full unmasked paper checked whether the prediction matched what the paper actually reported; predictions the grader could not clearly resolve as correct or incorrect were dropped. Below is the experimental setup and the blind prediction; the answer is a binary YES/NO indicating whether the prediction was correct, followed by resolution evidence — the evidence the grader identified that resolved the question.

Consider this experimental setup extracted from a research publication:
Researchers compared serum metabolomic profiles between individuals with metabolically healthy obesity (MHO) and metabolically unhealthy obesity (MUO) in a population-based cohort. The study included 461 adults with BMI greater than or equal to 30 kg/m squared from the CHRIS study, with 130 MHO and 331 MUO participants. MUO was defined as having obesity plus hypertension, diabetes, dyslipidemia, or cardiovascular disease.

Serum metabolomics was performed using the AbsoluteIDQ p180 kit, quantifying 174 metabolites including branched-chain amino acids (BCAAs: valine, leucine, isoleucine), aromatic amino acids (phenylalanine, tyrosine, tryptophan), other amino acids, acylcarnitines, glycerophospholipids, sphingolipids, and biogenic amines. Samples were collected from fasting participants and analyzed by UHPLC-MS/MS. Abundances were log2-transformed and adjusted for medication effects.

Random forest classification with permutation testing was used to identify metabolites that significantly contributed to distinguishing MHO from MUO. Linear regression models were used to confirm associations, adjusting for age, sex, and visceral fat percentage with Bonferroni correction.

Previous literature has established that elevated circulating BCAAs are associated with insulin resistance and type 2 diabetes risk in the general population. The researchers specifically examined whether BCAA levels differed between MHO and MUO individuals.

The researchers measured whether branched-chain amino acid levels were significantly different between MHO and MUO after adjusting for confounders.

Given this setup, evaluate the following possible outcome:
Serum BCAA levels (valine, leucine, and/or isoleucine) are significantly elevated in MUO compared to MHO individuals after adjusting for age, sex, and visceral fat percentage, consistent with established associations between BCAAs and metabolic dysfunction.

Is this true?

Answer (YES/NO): NO